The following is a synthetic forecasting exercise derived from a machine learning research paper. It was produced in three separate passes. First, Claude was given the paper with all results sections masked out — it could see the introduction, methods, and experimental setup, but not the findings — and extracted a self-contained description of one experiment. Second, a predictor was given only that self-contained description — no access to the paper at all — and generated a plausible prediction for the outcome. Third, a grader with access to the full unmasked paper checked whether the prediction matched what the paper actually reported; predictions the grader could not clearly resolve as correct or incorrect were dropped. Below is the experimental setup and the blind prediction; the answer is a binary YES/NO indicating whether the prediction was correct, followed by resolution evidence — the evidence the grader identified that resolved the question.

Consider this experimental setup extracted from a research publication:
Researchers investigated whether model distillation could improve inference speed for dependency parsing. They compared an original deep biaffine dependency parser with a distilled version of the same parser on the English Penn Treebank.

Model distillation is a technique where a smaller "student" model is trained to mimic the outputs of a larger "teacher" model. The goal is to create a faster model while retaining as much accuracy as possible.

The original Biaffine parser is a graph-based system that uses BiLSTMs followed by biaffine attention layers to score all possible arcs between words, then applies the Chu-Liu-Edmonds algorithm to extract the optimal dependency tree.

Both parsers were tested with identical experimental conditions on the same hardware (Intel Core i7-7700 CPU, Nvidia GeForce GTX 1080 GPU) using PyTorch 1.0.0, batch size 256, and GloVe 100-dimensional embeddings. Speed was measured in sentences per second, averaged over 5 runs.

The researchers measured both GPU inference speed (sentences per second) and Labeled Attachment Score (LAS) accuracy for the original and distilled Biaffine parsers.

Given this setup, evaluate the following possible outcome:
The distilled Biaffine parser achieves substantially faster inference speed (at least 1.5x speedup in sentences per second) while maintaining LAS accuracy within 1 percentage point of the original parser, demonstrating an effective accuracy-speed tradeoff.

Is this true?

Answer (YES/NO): NO